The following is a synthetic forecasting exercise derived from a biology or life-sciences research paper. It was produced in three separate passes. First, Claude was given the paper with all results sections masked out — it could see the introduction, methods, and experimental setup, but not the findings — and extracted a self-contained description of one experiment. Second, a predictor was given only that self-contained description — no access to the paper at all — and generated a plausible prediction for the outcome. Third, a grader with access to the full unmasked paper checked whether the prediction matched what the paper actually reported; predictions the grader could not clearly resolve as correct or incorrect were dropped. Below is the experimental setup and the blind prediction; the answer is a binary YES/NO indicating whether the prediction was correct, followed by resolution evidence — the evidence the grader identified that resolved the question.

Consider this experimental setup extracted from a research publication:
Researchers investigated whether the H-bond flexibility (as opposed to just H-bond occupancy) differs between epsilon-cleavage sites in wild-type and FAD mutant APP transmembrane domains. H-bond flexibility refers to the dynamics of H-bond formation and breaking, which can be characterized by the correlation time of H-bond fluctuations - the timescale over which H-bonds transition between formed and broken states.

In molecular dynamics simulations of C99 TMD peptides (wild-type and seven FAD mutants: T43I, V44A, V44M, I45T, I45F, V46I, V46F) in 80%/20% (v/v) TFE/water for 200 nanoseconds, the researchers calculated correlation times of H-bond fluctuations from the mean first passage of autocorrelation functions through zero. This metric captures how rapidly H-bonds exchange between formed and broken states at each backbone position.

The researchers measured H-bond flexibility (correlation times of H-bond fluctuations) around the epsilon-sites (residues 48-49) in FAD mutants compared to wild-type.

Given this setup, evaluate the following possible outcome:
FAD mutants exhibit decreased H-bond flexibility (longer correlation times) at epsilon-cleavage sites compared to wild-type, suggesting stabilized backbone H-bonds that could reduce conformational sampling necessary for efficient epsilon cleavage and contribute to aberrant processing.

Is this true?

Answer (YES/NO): NO